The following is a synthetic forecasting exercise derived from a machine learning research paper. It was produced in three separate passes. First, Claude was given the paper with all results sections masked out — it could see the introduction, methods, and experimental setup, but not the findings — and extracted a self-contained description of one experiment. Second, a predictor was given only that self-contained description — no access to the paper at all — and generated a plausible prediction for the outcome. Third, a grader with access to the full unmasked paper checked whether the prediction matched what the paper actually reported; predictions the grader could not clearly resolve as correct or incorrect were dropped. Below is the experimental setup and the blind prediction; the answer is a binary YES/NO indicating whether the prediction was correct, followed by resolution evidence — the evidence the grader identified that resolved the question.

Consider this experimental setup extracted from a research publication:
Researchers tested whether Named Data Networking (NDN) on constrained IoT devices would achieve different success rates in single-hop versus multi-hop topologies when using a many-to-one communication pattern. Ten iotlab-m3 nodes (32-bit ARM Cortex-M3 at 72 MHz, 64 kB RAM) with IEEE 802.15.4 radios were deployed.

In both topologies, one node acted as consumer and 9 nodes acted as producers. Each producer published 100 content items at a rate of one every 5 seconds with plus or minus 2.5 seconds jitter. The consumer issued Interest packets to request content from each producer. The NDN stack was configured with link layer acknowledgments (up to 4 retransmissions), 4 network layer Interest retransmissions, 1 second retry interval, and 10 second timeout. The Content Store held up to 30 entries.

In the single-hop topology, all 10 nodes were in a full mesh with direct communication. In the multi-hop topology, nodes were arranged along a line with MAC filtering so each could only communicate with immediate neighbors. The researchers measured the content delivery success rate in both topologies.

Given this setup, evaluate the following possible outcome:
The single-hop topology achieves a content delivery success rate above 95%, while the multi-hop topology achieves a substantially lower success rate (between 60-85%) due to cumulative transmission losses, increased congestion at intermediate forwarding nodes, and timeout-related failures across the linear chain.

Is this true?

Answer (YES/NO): NO